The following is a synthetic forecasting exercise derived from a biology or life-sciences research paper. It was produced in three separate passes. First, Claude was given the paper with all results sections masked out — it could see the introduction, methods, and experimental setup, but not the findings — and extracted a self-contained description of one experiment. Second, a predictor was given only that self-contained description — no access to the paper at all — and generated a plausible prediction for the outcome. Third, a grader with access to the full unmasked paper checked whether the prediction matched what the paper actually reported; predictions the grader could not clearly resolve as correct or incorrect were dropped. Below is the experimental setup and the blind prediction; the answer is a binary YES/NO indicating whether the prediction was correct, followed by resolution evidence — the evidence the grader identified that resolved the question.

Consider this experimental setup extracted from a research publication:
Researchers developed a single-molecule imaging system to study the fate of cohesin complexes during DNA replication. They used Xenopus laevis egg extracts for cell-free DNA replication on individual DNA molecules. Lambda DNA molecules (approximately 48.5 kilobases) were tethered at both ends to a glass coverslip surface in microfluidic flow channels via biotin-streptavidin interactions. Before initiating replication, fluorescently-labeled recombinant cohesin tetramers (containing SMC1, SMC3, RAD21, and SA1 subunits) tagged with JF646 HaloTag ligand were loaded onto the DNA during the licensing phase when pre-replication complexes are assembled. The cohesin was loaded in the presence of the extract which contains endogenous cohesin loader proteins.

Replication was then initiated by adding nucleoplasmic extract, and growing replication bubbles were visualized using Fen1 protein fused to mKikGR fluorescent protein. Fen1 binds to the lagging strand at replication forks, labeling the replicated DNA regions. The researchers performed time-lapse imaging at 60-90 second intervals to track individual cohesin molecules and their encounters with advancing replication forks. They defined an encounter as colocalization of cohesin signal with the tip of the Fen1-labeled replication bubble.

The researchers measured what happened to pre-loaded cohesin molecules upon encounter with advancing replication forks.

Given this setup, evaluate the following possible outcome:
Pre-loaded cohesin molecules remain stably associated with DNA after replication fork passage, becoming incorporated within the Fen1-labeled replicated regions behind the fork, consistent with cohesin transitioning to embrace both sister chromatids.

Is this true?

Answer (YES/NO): NO